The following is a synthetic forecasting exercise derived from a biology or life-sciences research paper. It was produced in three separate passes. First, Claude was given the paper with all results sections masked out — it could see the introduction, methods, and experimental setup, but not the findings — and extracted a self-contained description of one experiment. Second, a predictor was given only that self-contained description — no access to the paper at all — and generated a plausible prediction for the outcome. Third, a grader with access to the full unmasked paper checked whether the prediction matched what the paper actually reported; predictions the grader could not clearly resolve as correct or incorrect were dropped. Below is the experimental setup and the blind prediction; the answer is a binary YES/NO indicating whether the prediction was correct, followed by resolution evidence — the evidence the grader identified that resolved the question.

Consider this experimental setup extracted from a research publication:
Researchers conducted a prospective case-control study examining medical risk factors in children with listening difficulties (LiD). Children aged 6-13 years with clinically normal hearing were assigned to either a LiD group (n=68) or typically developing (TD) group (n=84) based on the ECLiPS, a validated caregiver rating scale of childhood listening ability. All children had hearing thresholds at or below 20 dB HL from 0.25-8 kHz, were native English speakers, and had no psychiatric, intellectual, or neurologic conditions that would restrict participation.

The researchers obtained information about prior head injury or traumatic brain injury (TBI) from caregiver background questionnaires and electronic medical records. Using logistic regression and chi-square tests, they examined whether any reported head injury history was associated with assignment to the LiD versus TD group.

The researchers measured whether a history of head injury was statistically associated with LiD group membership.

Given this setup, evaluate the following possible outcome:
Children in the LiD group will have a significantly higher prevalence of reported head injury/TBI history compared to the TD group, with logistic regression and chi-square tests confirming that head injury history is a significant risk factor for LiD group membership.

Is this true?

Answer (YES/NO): YES